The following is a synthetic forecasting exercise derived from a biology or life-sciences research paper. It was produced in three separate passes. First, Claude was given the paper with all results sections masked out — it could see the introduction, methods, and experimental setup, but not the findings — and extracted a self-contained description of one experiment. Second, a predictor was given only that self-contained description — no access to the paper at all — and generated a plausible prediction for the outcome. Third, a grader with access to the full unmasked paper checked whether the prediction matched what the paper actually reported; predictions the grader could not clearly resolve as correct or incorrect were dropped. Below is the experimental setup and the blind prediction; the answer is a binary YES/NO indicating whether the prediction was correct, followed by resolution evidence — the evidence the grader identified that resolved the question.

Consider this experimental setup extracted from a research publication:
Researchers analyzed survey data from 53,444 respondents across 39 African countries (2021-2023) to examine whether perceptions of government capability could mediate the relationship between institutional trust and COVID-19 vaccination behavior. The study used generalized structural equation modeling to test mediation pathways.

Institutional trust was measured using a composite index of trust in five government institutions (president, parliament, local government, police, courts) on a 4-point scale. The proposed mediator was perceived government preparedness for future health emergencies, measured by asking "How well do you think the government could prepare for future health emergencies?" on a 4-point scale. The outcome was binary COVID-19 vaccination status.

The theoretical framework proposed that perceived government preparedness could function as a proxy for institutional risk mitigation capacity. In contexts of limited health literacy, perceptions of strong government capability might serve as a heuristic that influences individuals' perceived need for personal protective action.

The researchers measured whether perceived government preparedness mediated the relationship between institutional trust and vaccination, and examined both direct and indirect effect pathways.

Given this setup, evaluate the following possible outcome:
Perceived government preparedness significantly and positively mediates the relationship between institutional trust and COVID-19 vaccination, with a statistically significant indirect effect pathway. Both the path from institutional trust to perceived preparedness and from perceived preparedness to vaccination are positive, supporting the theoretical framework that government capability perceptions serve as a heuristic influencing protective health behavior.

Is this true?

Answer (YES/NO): NO